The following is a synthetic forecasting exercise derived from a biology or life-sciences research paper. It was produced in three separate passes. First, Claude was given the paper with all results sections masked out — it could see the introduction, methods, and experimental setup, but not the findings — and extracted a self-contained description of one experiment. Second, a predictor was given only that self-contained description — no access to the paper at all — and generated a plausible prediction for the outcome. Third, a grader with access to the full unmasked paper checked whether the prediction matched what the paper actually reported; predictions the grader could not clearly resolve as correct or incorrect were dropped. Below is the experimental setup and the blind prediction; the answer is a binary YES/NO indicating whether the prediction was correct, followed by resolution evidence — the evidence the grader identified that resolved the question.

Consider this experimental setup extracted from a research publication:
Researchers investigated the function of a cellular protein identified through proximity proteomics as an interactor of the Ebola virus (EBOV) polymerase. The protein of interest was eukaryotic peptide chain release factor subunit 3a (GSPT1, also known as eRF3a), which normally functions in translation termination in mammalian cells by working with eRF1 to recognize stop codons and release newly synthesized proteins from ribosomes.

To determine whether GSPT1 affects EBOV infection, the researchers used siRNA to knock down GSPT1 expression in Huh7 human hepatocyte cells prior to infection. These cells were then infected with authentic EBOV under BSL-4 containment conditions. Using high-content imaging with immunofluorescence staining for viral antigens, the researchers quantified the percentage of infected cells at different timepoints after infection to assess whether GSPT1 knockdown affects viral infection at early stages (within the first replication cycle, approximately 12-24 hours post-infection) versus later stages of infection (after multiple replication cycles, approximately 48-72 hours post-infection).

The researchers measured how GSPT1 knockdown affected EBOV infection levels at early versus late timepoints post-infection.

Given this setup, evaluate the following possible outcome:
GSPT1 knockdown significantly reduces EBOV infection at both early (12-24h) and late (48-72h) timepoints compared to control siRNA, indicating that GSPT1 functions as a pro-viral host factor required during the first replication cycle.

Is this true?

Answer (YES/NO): NO